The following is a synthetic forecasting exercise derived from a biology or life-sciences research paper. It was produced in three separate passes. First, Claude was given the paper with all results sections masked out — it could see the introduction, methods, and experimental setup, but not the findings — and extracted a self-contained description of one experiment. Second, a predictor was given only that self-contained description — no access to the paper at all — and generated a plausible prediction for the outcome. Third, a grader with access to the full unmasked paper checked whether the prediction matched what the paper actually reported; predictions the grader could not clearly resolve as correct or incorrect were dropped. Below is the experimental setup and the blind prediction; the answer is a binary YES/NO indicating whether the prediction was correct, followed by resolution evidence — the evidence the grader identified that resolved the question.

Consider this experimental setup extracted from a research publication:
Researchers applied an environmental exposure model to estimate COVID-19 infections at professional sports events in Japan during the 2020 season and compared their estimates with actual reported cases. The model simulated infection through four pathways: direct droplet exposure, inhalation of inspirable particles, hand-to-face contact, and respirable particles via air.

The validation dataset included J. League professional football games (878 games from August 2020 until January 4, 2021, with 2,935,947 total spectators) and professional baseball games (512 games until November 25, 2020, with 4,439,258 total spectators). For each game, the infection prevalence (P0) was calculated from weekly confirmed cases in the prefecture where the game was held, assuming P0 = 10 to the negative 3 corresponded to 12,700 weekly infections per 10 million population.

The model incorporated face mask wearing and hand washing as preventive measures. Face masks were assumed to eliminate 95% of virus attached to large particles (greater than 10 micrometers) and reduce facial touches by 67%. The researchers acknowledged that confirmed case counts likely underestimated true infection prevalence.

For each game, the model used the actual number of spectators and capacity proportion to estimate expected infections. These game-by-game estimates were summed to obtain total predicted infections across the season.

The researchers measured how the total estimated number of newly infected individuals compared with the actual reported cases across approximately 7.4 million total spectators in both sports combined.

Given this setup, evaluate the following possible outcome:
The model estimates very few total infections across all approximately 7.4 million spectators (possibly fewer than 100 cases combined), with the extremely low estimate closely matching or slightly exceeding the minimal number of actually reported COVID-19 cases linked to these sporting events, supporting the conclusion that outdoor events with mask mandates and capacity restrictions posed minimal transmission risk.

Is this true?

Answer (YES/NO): NO